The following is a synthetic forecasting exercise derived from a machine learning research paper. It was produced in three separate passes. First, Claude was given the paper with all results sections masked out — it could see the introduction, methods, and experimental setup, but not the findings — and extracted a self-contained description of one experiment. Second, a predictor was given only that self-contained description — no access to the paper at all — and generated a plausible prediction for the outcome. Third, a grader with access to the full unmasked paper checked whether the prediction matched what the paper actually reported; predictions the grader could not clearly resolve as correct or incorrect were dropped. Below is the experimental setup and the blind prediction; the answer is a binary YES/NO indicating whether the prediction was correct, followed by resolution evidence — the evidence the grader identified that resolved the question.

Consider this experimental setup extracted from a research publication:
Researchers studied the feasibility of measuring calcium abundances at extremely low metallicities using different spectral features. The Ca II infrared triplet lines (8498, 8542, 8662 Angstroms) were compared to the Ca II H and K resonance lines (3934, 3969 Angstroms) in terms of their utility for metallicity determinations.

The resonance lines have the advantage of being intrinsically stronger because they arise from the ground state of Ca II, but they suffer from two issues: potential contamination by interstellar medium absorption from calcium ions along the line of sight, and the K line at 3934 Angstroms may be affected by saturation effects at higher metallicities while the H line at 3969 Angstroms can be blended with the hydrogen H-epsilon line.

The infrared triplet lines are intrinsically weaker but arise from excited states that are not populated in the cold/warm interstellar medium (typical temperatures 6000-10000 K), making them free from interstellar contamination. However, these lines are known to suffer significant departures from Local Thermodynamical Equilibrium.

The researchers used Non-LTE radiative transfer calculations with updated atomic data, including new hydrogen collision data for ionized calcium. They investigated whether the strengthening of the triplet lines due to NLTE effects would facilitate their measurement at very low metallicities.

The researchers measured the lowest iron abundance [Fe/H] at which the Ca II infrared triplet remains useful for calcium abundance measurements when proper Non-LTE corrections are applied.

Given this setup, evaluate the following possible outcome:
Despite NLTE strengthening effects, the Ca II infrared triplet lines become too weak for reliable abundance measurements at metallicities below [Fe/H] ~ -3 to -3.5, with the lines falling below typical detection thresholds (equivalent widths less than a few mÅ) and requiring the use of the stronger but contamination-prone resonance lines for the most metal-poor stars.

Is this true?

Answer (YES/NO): NO